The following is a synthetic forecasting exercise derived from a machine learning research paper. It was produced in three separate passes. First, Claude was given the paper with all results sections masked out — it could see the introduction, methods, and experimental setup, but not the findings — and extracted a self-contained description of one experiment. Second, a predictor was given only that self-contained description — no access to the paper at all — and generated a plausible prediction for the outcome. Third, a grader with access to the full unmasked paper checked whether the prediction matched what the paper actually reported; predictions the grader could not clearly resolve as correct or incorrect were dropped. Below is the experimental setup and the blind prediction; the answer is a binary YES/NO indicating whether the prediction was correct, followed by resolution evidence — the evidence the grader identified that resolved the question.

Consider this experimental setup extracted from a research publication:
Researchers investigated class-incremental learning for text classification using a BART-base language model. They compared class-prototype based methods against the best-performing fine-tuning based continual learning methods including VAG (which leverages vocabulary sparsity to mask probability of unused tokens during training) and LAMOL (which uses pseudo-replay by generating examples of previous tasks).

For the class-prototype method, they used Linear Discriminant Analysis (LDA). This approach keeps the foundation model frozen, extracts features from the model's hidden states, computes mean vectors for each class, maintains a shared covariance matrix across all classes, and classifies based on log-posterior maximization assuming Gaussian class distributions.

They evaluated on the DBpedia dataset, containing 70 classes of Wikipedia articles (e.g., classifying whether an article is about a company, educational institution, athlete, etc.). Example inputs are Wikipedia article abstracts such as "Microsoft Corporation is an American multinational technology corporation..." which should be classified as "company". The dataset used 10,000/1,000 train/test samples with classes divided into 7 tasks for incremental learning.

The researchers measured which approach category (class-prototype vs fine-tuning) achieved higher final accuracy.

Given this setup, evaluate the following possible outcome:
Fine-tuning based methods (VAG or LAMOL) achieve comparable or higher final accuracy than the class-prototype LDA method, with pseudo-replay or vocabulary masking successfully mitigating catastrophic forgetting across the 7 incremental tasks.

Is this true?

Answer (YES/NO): NO